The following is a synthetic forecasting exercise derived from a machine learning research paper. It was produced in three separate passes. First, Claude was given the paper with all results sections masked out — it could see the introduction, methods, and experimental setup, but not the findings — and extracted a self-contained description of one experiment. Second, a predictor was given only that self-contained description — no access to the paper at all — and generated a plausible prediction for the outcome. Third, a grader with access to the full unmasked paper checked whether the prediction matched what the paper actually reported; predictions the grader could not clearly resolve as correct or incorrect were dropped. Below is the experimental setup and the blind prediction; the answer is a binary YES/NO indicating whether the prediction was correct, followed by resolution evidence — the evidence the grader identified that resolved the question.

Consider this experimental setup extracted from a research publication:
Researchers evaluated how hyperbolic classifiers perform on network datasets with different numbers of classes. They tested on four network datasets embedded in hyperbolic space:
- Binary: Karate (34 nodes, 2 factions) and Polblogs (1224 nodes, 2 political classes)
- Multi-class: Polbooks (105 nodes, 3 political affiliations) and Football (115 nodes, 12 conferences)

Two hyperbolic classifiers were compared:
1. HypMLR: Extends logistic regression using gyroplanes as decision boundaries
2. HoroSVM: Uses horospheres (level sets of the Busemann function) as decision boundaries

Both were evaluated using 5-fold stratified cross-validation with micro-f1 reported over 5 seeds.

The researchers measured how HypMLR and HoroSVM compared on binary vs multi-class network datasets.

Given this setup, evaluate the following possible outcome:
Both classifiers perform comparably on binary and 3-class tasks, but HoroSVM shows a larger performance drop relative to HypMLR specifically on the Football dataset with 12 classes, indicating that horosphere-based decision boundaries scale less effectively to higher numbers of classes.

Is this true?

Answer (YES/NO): NO